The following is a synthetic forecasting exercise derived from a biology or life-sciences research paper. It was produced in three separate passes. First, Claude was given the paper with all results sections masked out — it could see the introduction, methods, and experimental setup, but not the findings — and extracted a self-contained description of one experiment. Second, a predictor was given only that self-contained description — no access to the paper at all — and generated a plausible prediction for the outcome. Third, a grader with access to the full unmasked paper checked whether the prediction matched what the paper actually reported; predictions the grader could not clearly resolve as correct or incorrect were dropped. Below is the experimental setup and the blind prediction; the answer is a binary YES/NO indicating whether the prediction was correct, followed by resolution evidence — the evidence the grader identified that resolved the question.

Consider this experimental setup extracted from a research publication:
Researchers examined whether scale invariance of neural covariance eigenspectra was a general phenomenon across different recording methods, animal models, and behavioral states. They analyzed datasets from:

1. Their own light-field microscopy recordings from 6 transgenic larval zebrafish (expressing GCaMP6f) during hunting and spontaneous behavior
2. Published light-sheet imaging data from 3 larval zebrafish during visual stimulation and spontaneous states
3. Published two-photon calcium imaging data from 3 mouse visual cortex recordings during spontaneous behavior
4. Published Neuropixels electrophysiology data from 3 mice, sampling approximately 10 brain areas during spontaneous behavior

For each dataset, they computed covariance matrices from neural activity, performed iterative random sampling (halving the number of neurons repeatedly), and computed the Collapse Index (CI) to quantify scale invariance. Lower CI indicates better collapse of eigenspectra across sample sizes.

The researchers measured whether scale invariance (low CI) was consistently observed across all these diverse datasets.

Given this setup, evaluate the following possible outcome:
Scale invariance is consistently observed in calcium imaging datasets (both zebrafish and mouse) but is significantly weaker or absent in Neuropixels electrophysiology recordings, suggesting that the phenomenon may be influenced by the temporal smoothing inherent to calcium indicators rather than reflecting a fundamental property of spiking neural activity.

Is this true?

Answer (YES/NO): NO